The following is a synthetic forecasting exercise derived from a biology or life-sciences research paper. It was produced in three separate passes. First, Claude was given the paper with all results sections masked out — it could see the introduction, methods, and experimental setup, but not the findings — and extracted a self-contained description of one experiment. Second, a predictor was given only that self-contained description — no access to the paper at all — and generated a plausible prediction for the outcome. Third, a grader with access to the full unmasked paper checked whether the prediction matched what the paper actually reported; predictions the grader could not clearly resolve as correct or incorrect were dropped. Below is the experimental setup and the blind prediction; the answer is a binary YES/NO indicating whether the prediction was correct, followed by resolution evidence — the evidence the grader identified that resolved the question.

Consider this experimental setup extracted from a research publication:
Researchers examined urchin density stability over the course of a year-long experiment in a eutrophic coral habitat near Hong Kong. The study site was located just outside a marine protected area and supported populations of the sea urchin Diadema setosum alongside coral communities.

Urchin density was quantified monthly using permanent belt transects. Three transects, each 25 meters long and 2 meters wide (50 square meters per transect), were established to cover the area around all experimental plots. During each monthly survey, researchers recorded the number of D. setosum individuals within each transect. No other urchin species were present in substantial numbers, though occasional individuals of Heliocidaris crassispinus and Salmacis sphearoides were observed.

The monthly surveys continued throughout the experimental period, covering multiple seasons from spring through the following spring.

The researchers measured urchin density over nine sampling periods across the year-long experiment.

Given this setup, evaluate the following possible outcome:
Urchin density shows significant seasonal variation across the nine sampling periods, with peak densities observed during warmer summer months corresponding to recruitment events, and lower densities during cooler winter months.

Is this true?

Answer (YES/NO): NO